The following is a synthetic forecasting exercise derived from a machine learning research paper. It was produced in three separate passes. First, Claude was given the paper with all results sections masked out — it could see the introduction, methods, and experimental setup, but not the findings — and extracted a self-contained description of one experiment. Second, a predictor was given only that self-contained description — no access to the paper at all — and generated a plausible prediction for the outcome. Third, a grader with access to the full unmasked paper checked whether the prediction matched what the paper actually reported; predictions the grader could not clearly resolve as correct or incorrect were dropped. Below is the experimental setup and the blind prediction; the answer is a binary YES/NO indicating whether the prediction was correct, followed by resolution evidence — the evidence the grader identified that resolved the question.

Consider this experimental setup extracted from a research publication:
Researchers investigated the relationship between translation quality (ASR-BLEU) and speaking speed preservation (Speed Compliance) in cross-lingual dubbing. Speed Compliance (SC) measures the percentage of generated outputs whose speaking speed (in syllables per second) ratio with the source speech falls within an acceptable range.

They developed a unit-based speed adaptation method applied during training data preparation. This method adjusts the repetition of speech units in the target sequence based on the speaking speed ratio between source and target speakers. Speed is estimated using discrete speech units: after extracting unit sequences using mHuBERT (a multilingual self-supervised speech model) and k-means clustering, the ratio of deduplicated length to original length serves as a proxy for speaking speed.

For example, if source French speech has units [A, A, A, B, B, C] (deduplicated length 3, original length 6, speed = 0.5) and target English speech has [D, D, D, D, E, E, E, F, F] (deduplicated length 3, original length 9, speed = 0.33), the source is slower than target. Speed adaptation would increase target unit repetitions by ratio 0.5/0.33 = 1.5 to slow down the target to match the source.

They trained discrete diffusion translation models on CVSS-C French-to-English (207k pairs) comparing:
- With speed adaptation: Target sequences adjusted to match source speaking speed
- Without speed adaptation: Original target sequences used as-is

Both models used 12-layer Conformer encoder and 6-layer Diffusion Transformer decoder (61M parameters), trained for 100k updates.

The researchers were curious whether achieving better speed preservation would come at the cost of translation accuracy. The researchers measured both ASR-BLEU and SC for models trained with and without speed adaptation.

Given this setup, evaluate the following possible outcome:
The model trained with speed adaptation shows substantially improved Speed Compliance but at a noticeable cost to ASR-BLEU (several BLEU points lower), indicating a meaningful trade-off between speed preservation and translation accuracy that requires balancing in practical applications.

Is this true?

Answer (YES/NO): NO